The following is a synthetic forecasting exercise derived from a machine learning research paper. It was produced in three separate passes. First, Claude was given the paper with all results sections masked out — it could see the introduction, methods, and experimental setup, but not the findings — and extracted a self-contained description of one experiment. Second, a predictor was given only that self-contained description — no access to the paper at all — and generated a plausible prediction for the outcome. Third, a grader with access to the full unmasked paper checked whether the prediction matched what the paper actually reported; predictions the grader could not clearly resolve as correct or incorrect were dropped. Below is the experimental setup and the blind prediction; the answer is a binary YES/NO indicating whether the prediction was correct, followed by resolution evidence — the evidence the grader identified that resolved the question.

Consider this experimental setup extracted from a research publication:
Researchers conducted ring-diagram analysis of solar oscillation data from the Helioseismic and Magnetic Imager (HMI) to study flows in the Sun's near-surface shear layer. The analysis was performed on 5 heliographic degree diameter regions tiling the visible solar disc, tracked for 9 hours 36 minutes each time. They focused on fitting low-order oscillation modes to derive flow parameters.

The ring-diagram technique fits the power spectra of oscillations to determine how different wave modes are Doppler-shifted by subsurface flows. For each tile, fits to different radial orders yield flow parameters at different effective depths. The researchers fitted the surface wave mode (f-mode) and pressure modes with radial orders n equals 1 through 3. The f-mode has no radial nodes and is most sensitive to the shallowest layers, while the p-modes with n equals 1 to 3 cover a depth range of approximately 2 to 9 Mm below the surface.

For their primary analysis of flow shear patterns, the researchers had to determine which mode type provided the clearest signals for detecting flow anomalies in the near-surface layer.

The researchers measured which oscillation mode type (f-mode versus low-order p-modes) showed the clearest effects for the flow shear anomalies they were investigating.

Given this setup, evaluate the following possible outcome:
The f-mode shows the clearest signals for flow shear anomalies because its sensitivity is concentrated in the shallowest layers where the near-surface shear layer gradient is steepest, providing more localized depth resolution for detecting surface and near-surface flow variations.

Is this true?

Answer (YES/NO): YES